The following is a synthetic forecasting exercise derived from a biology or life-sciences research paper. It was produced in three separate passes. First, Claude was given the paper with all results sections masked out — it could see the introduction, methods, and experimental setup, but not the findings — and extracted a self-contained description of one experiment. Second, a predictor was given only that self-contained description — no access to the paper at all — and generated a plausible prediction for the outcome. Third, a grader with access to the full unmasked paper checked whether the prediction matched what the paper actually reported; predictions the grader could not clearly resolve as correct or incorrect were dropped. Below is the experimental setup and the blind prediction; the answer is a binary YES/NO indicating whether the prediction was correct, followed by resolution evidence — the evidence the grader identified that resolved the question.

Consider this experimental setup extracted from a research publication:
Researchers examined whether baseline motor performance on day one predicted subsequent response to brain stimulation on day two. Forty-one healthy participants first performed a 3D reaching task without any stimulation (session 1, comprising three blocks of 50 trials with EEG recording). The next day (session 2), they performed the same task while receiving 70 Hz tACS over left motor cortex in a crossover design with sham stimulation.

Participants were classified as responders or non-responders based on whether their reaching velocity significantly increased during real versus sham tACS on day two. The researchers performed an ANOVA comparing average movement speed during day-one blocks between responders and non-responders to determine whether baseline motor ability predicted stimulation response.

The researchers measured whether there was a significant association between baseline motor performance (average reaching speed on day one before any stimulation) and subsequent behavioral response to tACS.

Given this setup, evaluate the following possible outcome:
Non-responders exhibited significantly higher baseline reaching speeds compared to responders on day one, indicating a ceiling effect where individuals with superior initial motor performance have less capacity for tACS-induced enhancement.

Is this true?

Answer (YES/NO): NO